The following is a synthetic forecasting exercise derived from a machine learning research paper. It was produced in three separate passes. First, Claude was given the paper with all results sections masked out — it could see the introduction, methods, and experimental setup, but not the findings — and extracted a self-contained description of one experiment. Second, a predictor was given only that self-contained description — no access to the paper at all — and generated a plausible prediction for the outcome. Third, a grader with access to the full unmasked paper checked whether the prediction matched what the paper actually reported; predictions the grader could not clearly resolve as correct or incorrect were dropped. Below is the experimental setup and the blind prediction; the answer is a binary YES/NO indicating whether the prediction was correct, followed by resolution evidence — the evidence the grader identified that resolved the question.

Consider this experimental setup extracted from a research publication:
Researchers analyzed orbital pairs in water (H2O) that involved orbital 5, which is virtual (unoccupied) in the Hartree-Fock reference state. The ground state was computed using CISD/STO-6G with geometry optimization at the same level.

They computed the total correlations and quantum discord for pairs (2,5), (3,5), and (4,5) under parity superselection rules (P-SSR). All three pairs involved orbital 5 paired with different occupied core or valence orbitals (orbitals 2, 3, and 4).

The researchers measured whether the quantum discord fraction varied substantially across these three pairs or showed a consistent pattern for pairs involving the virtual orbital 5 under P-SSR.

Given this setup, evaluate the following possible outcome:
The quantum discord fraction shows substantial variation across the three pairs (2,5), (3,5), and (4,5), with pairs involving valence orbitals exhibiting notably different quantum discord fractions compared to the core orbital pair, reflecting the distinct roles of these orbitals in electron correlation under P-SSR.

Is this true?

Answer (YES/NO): NO